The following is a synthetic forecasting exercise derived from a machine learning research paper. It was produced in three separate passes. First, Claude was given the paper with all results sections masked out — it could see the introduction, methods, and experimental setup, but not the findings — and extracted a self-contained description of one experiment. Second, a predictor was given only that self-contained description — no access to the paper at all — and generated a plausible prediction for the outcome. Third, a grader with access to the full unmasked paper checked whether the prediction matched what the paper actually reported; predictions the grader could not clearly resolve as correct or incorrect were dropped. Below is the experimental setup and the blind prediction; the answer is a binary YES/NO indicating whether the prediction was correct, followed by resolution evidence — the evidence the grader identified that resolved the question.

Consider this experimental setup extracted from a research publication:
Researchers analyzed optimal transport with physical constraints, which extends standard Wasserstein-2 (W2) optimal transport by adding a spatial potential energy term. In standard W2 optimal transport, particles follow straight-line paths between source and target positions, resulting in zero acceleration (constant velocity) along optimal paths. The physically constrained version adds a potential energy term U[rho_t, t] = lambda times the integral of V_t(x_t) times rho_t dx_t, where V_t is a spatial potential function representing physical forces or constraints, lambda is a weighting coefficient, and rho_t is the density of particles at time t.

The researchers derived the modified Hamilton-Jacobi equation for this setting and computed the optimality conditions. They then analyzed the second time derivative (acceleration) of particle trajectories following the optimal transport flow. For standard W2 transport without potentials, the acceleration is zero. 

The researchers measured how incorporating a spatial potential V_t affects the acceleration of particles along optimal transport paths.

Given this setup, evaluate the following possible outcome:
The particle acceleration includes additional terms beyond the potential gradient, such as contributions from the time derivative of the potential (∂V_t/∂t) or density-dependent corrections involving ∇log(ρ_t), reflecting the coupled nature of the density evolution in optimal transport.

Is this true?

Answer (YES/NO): NO